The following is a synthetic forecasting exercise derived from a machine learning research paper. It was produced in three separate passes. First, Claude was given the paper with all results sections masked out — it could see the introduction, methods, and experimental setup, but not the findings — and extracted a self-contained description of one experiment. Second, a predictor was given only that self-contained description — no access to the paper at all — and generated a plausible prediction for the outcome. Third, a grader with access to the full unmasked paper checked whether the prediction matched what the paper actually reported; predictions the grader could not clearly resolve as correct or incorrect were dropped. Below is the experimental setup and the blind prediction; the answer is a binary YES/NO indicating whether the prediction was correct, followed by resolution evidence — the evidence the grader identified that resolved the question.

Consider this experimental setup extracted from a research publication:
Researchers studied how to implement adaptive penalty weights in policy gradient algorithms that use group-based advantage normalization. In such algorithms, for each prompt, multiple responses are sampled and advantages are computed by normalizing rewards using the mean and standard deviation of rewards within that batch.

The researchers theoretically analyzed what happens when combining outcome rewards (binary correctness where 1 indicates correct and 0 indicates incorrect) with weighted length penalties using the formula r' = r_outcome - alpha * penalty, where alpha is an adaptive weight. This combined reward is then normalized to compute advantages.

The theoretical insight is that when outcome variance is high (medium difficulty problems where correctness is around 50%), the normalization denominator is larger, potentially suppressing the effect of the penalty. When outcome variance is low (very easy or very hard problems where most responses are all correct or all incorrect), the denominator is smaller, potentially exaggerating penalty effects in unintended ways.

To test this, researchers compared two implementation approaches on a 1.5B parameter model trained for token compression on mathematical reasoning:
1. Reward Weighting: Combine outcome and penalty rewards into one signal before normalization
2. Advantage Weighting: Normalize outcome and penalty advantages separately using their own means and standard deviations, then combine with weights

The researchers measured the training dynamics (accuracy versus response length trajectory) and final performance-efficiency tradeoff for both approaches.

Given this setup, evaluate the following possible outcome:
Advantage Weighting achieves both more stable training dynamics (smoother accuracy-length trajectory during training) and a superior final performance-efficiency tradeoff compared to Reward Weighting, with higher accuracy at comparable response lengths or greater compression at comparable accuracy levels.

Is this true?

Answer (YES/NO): YES